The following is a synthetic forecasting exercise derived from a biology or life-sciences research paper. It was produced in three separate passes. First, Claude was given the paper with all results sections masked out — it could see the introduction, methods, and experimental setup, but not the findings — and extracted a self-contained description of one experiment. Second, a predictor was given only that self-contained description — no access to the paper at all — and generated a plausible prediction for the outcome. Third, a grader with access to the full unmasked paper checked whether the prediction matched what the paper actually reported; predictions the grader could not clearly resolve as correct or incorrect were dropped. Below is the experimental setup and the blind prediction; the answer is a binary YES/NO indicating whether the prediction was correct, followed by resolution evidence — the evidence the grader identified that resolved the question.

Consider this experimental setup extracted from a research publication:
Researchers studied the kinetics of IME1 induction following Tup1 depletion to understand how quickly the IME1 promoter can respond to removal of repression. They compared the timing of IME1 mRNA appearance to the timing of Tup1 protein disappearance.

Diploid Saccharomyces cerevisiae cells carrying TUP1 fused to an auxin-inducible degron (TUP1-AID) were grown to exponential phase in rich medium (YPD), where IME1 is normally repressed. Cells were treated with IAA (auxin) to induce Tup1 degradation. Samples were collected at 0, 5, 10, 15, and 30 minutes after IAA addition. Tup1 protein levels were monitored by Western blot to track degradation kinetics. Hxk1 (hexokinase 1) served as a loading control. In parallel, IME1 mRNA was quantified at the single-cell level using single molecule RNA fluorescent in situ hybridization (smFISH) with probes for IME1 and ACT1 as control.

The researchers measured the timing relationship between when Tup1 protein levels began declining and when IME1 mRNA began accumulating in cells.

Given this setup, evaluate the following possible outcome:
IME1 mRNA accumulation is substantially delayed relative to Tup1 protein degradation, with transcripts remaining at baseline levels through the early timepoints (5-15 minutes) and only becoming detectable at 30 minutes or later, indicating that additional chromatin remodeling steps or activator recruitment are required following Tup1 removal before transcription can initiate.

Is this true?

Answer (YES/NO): NO